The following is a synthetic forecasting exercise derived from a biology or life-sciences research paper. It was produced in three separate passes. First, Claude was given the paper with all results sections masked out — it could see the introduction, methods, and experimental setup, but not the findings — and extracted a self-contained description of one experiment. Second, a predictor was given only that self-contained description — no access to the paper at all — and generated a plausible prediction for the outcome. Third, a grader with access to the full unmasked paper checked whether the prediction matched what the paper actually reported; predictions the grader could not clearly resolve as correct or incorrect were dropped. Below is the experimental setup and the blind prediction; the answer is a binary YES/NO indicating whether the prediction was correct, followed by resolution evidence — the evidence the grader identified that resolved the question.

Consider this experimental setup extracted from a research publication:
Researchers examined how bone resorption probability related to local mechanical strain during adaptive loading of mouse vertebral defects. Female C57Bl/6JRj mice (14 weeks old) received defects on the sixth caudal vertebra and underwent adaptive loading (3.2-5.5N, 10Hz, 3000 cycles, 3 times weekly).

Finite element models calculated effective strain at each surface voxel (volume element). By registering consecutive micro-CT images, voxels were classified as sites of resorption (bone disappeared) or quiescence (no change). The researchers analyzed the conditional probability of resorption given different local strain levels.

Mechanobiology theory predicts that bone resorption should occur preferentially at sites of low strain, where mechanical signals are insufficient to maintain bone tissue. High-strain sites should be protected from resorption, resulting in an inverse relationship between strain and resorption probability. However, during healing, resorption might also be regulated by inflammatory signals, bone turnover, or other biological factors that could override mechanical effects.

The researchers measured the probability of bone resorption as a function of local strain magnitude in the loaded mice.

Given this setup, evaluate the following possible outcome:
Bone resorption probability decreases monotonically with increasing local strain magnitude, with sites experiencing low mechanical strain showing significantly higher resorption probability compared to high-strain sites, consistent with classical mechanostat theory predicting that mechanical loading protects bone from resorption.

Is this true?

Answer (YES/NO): YES